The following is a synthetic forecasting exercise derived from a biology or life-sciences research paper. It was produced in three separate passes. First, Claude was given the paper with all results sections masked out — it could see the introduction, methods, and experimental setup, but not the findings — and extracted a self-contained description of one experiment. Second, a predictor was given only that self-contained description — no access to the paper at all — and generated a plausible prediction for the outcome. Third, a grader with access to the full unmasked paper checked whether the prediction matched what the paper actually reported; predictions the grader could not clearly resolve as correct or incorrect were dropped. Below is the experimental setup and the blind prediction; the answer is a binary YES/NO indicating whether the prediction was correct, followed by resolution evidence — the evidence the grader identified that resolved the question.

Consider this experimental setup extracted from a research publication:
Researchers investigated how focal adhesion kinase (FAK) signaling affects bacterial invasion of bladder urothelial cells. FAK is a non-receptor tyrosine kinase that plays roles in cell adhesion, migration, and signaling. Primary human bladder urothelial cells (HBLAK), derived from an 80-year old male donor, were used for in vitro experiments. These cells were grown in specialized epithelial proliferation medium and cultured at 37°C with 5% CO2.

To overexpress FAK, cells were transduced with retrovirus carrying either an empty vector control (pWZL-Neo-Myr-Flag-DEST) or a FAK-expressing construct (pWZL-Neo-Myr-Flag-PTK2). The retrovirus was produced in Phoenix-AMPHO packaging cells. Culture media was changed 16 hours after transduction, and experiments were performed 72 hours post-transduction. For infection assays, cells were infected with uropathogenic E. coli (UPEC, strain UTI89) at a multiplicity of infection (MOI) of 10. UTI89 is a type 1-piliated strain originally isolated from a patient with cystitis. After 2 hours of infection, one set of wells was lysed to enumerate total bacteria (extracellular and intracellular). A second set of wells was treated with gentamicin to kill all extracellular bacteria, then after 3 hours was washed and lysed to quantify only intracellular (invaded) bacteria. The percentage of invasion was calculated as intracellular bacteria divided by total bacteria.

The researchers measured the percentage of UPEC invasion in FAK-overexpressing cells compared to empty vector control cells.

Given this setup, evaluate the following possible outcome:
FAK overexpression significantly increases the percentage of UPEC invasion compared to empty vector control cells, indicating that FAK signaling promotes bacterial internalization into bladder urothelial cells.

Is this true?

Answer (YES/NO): YES